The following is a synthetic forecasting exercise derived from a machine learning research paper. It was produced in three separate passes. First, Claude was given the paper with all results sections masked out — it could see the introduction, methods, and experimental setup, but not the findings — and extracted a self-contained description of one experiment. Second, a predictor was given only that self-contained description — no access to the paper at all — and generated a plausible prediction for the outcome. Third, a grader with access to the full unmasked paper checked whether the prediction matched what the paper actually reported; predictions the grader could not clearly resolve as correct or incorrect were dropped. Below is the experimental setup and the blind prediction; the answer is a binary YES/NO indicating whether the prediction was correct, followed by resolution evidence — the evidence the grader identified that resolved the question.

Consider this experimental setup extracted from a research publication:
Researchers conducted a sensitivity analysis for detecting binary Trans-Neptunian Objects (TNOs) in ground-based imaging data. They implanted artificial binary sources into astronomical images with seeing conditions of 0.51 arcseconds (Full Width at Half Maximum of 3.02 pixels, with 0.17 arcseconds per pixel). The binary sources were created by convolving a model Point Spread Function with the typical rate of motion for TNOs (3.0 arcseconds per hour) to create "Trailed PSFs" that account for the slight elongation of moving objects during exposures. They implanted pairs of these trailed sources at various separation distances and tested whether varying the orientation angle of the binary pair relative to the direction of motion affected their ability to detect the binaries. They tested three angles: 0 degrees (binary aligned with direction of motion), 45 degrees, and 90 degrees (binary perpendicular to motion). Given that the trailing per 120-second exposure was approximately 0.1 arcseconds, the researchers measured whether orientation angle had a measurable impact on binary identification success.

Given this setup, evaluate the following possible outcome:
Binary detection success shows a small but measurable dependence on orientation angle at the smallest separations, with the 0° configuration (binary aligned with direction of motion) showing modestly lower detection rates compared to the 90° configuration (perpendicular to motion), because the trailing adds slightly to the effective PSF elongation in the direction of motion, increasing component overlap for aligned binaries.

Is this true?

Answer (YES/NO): NO